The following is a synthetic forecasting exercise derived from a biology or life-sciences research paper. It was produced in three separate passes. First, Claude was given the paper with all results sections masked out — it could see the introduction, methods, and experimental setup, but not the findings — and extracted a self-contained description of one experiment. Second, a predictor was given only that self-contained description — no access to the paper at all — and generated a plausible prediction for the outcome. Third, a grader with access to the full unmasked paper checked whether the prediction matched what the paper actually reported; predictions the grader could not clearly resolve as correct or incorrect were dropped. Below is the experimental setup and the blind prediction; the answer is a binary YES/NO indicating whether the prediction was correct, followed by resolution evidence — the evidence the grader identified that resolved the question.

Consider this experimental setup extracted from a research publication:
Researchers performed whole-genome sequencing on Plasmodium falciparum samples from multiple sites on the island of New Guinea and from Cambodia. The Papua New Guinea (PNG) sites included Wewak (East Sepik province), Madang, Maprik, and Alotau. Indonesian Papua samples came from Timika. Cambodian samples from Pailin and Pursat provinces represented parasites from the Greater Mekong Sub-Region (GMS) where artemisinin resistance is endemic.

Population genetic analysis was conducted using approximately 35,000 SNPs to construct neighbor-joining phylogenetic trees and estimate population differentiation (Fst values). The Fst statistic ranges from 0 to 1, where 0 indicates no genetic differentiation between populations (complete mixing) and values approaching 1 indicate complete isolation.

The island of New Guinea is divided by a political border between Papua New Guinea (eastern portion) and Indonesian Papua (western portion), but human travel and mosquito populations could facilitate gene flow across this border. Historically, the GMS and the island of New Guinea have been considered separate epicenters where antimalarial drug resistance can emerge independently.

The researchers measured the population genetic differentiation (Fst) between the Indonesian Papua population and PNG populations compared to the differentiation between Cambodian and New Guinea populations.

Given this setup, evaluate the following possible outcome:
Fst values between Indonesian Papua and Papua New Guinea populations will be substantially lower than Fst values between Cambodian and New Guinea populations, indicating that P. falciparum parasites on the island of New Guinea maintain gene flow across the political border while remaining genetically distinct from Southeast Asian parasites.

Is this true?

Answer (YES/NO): YES